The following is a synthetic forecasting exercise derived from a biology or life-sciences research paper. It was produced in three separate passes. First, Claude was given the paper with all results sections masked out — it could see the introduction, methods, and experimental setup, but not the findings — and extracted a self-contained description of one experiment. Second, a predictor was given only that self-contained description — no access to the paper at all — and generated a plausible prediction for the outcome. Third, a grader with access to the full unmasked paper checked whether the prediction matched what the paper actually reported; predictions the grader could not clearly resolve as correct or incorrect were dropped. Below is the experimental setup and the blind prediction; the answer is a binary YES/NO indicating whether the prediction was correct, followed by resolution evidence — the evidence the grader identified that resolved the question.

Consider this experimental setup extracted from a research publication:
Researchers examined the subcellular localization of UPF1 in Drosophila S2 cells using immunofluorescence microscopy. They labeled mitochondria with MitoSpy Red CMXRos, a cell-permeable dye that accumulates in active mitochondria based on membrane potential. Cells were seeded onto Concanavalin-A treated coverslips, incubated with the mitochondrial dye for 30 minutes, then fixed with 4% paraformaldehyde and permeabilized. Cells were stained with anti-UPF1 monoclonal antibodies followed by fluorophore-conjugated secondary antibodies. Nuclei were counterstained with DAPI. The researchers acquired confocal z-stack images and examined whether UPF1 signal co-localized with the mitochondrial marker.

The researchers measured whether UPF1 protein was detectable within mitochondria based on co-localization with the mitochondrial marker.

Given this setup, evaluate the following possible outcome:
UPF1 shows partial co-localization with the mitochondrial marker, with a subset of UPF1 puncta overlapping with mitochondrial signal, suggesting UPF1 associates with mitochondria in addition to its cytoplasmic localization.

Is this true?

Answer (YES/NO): YES